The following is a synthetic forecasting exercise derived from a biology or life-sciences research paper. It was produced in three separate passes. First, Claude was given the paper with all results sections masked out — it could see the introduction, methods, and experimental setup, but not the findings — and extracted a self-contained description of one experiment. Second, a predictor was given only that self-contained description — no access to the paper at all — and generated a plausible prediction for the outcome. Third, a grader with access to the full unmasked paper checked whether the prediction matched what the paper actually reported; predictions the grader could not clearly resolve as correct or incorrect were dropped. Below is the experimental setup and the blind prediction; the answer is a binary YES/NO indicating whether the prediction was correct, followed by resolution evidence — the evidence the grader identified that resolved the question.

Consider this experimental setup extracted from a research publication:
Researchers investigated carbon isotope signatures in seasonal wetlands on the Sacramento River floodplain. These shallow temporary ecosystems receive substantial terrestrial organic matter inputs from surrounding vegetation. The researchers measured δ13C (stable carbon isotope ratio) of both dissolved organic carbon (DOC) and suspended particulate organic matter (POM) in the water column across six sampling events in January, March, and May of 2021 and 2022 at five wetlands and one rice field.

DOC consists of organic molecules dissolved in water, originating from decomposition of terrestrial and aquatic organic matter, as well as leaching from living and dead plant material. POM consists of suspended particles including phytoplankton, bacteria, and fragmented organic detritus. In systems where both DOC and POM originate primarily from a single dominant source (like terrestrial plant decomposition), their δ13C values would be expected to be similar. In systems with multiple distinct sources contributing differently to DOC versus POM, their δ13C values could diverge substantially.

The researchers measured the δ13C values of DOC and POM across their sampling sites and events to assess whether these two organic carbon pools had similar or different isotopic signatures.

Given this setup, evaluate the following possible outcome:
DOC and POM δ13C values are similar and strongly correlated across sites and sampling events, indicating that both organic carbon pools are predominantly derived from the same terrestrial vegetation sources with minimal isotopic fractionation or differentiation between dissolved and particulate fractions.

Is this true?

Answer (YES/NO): NO